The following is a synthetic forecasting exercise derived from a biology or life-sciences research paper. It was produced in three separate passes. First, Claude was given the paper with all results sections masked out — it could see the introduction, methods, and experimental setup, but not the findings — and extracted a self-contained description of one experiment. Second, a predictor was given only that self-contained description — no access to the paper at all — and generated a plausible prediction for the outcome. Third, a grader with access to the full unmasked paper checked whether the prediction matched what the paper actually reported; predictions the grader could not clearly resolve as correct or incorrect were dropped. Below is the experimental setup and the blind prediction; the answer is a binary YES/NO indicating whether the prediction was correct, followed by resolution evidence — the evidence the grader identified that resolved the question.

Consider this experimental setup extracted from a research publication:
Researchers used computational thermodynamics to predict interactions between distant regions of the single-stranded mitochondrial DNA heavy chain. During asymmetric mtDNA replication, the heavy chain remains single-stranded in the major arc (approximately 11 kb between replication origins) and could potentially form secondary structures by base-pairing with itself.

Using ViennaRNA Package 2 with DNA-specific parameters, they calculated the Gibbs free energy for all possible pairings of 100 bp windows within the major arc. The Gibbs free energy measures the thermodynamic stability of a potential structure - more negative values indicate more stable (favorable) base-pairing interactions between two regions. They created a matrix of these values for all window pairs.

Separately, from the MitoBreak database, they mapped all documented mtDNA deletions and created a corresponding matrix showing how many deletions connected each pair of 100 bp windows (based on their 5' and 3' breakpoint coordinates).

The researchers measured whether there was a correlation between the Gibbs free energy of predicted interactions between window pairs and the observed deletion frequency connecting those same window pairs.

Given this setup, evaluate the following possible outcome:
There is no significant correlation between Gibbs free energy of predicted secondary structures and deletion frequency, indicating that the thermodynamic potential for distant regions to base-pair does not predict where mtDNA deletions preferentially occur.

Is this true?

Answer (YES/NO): NO